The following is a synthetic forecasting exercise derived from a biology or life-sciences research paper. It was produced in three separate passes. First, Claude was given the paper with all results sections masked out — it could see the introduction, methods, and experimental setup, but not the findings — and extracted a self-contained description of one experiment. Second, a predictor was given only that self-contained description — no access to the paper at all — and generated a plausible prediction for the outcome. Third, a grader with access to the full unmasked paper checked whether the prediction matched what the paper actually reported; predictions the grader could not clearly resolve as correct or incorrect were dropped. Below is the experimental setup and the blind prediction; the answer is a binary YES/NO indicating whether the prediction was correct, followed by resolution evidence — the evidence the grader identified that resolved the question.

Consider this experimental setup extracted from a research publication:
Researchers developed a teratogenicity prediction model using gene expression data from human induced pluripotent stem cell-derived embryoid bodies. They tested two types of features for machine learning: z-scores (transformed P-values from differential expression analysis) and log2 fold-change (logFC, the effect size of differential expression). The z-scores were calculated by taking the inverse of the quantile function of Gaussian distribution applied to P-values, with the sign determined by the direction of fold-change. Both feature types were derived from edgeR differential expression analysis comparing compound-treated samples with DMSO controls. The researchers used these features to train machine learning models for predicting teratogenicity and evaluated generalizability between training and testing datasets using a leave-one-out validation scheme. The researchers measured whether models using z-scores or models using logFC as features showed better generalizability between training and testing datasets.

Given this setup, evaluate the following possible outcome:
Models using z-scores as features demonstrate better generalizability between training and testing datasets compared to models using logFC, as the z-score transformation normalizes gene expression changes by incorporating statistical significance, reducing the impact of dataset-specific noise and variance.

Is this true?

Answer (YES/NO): YES